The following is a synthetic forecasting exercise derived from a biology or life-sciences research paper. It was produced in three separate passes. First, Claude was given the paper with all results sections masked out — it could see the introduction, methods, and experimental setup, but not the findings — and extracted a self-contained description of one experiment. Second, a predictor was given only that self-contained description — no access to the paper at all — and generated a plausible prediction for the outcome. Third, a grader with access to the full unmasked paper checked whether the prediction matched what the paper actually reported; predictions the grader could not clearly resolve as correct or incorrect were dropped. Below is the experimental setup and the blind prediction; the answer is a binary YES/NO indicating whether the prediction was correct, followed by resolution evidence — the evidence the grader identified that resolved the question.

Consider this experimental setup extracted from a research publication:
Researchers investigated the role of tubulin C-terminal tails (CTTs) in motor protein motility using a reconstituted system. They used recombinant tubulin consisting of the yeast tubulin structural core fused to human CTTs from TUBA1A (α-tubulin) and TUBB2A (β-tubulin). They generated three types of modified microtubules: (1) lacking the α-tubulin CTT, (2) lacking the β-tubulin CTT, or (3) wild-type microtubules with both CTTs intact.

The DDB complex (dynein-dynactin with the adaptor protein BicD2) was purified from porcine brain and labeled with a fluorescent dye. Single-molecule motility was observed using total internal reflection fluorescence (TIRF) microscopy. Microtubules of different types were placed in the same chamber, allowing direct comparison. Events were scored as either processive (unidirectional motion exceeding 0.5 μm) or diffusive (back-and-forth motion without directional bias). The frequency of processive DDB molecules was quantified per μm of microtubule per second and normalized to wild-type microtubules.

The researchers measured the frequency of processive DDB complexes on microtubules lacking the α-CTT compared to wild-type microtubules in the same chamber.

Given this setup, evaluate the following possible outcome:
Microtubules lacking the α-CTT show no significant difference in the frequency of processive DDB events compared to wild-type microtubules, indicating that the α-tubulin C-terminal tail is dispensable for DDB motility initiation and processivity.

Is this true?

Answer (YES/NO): NO